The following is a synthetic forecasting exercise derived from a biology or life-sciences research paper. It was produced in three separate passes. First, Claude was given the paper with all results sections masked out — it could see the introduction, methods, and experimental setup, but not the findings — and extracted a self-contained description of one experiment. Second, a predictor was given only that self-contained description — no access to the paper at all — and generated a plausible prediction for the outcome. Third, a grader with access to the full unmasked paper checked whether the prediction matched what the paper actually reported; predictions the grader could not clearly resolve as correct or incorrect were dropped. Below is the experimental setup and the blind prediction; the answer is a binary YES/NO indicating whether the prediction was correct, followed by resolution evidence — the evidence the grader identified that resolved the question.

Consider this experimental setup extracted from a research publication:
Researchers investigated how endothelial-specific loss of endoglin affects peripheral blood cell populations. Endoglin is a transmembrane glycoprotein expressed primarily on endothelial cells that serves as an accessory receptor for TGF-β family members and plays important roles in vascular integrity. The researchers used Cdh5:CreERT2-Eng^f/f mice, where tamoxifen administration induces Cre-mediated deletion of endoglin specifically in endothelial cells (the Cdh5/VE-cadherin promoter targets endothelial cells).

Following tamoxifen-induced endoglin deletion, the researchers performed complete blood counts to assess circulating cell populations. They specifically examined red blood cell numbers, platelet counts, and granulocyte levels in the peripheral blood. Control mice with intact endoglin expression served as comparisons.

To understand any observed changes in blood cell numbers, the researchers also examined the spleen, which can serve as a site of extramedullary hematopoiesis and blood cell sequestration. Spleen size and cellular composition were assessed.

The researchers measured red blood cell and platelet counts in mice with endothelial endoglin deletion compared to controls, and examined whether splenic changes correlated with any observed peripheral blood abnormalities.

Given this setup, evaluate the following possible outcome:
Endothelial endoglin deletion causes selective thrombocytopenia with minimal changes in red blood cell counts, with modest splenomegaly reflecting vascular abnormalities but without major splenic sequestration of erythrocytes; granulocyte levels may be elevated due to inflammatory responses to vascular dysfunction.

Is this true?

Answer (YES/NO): NO